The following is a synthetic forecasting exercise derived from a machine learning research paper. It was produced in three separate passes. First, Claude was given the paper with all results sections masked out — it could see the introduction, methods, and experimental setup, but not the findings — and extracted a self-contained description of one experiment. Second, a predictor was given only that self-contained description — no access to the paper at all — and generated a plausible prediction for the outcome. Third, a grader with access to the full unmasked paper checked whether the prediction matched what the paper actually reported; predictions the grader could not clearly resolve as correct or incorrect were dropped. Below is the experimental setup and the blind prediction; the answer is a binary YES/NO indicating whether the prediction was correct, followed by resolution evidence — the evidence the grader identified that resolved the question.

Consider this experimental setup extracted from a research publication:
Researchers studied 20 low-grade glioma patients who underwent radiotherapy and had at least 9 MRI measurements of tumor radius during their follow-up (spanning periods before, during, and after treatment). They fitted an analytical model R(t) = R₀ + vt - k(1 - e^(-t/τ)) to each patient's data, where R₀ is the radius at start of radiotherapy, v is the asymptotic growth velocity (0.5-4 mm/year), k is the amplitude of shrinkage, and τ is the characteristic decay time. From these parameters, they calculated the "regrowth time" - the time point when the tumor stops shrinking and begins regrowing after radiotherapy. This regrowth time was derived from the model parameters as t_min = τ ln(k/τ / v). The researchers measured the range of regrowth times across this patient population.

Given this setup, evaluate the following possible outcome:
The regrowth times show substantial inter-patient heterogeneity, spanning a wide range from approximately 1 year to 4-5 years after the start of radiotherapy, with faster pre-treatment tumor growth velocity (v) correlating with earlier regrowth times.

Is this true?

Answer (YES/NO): NO